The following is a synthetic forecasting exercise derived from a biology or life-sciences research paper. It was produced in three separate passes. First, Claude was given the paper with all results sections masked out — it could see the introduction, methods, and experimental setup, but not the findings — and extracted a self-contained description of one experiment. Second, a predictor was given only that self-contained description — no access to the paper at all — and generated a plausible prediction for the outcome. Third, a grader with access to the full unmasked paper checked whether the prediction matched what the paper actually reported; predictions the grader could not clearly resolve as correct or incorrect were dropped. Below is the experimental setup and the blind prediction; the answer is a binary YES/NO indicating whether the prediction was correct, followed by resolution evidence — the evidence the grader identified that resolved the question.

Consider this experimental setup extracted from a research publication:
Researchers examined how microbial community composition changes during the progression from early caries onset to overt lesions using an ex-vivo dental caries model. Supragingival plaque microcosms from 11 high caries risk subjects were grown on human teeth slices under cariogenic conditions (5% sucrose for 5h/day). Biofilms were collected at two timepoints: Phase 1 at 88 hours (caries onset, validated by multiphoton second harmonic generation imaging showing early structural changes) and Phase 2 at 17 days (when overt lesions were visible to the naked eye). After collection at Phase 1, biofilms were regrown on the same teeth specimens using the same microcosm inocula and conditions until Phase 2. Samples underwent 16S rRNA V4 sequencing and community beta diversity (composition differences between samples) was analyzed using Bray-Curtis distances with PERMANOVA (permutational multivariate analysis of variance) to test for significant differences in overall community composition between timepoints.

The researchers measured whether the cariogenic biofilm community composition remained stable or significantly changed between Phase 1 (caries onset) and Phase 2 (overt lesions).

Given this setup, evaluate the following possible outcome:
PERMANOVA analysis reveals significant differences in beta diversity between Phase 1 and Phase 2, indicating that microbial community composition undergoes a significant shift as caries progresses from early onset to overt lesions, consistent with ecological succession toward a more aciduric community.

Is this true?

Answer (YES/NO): YES